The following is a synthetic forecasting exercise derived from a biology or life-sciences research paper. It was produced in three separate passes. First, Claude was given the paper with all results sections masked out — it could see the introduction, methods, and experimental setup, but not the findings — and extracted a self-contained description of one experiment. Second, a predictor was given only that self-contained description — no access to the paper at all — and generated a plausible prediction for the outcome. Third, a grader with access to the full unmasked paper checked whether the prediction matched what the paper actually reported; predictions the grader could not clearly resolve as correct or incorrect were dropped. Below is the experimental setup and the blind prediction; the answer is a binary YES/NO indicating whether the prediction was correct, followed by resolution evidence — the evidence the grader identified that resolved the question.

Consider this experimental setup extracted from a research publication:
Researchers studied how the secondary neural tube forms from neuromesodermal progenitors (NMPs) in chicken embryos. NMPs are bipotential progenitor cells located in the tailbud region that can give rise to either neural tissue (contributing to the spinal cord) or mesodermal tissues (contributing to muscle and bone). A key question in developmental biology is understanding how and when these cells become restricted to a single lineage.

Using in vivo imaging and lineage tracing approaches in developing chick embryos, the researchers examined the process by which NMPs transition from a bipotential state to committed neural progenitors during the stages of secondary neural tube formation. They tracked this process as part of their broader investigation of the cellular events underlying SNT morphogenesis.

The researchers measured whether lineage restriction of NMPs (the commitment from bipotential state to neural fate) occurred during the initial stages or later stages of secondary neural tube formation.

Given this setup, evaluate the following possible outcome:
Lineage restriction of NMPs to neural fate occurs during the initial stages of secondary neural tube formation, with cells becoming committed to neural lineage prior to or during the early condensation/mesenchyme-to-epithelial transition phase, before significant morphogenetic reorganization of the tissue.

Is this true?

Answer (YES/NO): YES